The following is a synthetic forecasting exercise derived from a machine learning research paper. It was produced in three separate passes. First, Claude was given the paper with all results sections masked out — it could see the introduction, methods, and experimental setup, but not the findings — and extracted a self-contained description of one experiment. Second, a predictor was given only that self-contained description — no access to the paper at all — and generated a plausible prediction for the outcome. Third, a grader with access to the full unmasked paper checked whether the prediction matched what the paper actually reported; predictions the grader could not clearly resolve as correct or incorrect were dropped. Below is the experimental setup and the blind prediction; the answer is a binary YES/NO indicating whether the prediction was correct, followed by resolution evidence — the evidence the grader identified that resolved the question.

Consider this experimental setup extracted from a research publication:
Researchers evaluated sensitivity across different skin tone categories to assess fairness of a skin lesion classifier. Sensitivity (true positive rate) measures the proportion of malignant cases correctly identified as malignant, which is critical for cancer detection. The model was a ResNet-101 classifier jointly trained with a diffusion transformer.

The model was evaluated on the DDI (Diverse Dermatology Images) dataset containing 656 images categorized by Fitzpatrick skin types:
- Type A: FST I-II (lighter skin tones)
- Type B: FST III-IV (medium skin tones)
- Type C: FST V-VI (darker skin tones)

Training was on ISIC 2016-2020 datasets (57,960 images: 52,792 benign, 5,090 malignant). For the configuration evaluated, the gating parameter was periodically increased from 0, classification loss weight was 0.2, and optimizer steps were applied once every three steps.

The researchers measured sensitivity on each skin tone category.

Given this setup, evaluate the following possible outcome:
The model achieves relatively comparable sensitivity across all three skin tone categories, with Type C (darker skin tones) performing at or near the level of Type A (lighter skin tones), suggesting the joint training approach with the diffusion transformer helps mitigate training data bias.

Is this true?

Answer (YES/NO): NO